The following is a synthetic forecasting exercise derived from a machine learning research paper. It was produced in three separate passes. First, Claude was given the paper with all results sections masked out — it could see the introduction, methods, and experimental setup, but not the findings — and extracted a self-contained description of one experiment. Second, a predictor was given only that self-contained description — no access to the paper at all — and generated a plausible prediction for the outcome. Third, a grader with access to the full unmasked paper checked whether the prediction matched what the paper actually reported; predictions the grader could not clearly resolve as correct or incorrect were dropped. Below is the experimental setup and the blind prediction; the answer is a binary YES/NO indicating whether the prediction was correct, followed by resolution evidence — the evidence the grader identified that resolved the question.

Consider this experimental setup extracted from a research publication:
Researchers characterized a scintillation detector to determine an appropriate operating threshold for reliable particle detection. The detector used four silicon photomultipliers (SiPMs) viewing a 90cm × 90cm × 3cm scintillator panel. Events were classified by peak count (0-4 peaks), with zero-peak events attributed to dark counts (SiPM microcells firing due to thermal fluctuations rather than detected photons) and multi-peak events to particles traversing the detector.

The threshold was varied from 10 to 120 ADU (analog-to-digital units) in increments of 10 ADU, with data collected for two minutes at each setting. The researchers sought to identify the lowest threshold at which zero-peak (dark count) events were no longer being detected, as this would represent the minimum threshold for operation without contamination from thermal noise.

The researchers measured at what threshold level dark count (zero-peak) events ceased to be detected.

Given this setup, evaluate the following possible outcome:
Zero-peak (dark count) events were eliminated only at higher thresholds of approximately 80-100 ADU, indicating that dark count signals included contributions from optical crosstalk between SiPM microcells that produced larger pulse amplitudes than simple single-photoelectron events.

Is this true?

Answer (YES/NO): NO